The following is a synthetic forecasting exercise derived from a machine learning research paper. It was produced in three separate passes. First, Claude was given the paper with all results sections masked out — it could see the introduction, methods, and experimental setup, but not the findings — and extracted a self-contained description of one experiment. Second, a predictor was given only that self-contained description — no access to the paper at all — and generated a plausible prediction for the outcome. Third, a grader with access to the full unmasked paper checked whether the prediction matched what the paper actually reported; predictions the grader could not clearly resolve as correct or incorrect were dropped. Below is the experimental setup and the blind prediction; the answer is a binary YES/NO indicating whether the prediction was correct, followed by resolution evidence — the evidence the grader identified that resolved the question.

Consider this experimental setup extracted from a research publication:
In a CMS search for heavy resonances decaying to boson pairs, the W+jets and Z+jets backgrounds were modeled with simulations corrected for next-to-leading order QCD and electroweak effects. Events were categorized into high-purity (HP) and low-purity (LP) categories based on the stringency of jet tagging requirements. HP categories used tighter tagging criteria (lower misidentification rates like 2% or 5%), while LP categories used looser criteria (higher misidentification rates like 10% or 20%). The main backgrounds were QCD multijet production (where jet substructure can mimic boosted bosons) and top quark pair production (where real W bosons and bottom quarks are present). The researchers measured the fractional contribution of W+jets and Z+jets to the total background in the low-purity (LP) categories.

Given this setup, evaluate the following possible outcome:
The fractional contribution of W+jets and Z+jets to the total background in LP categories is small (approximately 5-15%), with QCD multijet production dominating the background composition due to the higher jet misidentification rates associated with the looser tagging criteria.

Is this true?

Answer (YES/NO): NO